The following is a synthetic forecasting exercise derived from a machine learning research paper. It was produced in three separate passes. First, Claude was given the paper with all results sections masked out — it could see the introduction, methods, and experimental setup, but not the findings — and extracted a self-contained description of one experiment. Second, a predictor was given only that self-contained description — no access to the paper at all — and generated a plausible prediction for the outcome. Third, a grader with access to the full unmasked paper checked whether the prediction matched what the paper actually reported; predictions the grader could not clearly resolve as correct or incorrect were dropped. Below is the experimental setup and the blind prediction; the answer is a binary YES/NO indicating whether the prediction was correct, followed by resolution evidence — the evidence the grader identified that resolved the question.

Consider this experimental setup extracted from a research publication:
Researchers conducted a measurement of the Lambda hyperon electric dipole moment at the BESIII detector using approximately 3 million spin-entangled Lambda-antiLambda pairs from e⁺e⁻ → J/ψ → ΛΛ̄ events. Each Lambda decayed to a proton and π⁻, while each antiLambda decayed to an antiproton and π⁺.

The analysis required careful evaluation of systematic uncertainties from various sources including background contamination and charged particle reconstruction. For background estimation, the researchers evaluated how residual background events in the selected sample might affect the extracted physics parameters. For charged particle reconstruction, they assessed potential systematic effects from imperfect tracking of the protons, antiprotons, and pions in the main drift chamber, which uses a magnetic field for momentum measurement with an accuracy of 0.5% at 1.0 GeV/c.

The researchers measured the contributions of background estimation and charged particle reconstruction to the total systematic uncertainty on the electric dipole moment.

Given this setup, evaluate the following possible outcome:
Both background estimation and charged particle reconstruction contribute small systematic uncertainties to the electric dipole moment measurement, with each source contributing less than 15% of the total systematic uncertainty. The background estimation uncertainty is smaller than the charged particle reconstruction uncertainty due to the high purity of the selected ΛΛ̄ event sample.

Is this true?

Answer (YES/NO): NO